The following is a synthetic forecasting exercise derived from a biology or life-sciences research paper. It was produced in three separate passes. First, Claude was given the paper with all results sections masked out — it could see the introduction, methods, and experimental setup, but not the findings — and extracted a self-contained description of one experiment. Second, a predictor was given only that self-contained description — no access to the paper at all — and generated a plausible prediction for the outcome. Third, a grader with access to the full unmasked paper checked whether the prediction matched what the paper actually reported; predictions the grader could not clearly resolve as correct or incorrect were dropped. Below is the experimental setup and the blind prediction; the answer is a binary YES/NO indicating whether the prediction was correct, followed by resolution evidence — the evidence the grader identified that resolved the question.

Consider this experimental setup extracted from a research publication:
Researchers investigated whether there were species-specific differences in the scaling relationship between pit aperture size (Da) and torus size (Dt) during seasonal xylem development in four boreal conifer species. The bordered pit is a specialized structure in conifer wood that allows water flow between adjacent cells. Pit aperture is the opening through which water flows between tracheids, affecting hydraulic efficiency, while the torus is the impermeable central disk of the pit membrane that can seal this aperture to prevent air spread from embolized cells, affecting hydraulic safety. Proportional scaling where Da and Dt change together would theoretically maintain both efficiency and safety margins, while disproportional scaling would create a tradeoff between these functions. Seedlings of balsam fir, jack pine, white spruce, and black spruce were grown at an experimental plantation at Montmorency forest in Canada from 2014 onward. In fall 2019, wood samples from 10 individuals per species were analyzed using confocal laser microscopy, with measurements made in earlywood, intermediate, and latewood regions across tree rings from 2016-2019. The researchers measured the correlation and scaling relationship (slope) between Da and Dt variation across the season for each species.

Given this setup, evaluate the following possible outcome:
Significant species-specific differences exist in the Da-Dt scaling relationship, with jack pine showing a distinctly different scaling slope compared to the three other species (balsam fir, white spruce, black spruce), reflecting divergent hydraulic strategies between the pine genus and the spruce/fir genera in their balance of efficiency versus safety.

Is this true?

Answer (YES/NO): YES